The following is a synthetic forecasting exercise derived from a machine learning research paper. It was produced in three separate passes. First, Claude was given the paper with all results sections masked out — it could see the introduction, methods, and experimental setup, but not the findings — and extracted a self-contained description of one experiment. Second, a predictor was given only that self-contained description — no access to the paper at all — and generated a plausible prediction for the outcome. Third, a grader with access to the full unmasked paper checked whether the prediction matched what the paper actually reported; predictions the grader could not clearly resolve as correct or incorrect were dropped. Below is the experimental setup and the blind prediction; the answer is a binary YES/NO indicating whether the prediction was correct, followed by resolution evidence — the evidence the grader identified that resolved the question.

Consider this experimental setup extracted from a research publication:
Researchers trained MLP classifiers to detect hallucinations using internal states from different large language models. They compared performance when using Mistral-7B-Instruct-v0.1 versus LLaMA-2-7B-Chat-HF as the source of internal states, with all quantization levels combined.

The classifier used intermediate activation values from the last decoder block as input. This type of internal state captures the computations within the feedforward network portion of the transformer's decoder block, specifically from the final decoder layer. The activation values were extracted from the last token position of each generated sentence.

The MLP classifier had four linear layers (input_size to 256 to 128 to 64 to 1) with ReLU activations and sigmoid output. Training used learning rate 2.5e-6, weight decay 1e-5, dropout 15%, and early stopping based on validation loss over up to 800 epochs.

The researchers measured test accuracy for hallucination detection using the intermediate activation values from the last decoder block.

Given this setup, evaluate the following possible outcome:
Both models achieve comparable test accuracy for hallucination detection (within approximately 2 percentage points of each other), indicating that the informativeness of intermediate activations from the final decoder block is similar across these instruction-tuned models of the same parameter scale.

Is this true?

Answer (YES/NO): NO